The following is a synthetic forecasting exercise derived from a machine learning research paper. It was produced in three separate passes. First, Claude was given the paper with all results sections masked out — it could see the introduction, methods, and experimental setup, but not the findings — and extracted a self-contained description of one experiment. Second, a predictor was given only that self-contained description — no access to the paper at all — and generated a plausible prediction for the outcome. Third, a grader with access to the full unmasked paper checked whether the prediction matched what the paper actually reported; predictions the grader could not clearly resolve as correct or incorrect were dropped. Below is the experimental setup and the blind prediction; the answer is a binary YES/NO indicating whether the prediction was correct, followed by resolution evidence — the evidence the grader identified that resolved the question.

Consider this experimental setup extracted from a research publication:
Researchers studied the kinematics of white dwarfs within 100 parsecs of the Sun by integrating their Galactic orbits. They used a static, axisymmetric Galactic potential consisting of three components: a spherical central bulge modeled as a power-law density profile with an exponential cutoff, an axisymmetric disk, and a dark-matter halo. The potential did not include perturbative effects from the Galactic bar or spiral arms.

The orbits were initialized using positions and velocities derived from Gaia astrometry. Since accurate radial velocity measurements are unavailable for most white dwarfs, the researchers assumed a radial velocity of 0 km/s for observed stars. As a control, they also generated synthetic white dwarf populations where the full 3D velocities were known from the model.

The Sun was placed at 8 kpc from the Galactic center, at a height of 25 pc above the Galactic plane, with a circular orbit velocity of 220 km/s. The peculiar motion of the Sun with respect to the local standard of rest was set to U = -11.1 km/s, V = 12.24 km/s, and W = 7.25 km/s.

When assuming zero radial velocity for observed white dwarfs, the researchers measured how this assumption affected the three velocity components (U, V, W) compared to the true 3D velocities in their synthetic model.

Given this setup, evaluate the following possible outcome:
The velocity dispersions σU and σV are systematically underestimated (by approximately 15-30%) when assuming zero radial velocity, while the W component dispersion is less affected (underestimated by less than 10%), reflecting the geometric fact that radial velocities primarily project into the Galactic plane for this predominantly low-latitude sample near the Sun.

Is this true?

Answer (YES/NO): NO